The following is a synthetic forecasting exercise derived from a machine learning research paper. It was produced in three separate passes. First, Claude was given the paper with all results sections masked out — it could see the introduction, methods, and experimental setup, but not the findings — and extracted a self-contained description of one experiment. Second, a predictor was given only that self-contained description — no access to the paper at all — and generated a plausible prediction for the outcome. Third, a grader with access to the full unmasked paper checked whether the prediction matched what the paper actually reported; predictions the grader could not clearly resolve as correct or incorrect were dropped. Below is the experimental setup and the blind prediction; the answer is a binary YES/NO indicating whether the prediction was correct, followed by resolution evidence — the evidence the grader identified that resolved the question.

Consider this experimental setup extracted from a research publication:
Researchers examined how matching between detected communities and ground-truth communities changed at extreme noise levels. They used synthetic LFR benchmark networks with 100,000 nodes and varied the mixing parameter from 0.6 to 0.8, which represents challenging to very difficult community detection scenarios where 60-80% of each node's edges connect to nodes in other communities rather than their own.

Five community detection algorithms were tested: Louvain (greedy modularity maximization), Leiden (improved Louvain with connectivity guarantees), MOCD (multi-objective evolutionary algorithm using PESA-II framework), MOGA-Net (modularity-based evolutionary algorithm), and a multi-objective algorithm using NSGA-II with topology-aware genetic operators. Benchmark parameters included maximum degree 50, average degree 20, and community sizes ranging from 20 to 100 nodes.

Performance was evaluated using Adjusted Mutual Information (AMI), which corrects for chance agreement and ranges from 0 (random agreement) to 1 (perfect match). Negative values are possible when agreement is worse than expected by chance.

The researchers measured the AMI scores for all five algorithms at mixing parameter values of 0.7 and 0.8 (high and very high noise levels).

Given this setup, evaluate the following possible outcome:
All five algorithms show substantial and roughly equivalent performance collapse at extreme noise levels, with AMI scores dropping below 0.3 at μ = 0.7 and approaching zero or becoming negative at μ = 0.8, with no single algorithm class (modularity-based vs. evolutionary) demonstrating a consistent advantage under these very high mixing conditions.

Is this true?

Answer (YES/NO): NO